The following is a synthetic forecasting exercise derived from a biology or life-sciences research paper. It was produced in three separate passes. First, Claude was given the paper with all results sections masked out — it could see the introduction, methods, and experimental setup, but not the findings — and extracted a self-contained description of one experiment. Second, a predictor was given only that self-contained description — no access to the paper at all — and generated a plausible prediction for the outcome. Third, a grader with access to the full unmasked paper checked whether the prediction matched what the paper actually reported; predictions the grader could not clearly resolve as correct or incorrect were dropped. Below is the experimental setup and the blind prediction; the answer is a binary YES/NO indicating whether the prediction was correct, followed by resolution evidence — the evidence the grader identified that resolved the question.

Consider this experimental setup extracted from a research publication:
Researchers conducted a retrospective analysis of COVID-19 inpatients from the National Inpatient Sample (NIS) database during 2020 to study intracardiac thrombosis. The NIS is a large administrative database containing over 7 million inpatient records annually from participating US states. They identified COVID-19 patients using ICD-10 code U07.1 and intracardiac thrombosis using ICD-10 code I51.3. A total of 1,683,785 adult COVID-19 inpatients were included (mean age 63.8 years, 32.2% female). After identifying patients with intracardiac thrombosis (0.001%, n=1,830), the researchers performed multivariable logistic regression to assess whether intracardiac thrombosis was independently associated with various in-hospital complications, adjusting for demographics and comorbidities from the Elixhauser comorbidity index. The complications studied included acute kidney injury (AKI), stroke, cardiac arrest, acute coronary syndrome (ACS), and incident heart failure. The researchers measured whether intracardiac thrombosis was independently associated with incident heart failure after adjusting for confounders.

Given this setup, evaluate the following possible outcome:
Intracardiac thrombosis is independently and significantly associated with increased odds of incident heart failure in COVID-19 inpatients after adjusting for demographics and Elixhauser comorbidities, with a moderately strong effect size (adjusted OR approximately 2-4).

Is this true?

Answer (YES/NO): NO